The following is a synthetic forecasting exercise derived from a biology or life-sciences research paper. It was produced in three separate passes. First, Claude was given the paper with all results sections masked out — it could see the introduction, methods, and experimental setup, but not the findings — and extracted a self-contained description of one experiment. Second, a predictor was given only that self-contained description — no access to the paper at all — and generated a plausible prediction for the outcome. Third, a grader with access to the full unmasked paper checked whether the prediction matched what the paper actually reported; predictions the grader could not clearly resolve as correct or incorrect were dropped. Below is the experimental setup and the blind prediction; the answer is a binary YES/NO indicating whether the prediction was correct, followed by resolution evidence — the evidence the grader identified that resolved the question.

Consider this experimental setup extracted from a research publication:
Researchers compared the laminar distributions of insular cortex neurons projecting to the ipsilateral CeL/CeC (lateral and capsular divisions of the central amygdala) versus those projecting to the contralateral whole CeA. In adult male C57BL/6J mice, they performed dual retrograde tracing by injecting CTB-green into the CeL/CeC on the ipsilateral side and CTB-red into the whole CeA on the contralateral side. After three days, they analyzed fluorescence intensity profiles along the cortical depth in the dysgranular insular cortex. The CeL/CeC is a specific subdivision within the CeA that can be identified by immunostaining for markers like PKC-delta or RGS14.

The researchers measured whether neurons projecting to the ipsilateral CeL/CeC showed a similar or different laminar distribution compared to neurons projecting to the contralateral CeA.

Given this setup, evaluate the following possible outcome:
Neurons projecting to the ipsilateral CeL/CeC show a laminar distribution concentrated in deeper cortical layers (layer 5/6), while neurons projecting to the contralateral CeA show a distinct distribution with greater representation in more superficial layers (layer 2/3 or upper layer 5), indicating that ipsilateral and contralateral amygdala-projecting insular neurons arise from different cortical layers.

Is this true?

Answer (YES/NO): NO